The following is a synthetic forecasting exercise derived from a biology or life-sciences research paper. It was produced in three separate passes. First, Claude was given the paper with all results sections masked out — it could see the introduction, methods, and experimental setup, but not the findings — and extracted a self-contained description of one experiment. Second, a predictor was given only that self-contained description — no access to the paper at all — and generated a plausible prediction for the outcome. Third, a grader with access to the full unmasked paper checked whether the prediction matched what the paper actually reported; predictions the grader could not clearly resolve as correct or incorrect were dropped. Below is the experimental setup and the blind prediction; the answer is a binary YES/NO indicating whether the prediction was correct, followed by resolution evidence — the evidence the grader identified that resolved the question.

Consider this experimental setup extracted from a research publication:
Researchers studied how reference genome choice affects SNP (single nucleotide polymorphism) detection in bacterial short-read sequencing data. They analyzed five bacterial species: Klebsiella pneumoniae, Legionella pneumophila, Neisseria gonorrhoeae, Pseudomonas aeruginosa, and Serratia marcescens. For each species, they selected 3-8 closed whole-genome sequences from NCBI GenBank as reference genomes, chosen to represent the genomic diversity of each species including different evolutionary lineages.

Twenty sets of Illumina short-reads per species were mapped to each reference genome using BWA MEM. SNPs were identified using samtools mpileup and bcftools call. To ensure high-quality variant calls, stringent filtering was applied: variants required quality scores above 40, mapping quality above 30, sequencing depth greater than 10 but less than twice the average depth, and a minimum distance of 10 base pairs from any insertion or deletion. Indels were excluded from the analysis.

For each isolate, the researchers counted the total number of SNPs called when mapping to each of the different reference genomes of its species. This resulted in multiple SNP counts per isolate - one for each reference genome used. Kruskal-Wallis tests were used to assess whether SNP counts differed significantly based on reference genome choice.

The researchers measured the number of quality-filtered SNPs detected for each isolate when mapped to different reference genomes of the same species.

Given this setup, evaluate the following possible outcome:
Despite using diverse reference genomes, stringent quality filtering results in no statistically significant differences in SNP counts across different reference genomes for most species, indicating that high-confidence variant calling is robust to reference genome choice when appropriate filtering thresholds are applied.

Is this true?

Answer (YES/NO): NO